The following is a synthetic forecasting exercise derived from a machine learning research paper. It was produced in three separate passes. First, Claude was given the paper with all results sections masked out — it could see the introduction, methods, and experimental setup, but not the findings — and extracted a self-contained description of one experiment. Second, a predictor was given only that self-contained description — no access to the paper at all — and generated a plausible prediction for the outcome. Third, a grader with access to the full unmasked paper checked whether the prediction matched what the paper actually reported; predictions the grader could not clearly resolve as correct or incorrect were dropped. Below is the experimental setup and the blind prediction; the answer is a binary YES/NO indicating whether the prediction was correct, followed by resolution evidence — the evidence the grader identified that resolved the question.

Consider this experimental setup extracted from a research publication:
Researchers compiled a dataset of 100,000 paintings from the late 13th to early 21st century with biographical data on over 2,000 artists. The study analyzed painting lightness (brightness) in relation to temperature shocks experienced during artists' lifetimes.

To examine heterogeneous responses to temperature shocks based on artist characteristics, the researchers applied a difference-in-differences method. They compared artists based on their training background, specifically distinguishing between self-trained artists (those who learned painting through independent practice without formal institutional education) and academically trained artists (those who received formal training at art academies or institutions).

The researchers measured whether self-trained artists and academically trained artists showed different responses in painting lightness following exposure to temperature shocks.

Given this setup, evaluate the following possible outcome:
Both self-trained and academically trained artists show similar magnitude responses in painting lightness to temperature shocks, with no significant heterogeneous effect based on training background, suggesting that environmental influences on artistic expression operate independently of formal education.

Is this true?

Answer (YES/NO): NO